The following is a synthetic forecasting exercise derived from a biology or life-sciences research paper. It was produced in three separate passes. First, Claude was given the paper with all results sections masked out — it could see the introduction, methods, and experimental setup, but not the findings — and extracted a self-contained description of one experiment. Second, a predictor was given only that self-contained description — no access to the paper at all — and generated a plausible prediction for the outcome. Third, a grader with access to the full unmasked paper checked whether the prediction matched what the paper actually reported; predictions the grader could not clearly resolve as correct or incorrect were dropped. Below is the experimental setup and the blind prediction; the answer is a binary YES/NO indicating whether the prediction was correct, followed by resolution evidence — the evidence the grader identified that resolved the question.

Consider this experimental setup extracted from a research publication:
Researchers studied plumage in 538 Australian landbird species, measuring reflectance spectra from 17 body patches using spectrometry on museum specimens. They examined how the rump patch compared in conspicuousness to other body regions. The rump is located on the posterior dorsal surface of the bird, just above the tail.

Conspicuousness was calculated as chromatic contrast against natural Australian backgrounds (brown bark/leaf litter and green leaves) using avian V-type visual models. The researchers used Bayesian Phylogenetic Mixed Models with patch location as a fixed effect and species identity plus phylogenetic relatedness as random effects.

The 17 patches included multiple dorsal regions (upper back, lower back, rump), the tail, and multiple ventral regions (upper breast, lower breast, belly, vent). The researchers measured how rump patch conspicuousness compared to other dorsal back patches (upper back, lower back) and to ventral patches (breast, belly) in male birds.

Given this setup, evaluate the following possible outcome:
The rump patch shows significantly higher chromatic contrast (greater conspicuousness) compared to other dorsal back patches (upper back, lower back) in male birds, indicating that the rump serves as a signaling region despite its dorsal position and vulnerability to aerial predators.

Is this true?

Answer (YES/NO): YES